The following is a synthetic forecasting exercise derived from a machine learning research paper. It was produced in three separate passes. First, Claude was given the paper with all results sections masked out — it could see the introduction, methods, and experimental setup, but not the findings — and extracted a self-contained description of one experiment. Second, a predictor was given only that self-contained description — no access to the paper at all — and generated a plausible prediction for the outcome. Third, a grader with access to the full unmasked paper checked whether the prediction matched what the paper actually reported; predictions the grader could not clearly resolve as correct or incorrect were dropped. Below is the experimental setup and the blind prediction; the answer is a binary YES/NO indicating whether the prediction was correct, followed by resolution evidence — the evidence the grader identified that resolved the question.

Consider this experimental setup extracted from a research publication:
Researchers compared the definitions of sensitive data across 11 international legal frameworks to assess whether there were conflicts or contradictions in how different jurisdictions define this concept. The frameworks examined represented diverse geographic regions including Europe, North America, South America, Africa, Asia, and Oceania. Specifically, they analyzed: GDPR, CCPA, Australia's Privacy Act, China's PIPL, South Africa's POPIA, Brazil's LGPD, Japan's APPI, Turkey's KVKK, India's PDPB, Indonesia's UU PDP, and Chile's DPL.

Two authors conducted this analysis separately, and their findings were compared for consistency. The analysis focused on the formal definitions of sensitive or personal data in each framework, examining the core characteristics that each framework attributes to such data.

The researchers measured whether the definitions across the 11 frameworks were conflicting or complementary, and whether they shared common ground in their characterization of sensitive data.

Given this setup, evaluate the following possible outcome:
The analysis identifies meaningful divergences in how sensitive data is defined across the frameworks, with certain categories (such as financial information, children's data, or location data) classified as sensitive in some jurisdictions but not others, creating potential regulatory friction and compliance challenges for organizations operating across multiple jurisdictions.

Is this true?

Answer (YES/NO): NO